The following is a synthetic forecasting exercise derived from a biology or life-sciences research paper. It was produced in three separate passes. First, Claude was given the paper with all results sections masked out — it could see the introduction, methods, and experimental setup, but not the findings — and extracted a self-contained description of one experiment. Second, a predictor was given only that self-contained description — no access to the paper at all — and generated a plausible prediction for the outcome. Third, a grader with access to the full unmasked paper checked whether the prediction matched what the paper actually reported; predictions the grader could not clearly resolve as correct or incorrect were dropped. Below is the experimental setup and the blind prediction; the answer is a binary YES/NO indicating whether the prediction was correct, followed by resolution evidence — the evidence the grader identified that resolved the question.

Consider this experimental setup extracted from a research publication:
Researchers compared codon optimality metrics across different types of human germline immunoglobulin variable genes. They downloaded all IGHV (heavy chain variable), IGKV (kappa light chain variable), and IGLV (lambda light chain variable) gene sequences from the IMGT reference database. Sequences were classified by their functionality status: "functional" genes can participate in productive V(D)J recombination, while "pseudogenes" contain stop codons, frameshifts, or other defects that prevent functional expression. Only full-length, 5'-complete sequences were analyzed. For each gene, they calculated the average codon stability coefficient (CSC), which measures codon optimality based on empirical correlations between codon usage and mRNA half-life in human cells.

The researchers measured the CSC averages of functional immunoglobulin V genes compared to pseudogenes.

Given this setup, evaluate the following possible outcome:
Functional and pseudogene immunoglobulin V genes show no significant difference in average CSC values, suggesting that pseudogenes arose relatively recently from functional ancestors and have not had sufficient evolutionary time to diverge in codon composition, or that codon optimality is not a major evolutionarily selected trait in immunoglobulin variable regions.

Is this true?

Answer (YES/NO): NO